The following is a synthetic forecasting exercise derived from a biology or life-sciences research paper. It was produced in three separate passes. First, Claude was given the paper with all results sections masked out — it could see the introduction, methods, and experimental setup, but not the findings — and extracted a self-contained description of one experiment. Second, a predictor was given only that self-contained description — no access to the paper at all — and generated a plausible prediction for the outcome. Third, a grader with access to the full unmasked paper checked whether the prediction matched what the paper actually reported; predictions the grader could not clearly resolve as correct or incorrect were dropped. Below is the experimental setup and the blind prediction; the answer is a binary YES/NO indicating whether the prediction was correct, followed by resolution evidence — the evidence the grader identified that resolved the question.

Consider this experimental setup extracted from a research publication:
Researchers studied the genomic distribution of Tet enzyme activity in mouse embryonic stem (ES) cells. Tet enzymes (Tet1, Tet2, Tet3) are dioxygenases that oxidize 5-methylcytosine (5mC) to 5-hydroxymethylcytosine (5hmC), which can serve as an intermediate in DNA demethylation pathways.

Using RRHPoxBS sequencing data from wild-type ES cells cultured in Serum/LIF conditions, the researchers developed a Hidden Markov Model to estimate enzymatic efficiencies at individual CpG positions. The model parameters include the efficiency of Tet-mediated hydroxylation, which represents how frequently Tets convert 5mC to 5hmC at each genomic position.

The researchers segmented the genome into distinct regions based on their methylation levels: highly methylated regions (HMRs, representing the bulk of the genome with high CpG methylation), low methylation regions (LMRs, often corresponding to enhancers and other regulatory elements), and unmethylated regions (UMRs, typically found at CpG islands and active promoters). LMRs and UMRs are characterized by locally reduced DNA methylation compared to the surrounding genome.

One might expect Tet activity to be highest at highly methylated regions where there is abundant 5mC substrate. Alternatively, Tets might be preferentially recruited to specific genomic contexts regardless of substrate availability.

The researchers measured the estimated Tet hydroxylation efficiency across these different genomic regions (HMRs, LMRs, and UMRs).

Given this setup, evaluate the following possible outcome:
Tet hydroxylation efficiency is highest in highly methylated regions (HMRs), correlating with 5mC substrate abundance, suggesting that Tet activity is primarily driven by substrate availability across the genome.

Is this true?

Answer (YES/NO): NO